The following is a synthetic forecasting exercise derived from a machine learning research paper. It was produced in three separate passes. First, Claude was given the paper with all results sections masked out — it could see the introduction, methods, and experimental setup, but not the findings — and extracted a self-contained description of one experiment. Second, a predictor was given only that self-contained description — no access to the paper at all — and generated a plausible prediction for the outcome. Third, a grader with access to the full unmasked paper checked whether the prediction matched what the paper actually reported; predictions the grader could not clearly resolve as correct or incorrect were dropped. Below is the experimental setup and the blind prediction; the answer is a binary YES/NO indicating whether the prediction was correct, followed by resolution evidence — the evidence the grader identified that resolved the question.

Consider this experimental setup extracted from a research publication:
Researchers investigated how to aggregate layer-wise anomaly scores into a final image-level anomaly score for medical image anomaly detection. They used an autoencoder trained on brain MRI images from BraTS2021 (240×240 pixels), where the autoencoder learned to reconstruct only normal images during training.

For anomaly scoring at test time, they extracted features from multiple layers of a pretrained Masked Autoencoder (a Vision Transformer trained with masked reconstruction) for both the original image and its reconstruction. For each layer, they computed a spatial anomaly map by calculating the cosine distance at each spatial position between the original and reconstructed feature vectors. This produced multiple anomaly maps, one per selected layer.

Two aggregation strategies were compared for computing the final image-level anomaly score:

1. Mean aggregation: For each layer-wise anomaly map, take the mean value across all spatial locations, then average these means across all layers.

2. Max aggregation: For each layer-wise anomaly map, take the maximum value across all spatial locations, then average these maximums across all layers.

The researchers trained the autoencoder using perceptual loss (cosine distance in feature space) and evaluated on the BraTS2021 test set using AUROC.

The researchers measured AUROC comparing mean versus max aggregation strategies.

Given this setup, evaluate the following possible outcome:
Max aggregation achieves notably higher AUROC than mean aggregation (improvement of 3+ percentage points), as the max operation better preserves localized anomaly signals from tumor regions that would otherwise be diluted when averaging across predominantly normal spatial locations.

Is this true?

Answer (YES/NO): YES